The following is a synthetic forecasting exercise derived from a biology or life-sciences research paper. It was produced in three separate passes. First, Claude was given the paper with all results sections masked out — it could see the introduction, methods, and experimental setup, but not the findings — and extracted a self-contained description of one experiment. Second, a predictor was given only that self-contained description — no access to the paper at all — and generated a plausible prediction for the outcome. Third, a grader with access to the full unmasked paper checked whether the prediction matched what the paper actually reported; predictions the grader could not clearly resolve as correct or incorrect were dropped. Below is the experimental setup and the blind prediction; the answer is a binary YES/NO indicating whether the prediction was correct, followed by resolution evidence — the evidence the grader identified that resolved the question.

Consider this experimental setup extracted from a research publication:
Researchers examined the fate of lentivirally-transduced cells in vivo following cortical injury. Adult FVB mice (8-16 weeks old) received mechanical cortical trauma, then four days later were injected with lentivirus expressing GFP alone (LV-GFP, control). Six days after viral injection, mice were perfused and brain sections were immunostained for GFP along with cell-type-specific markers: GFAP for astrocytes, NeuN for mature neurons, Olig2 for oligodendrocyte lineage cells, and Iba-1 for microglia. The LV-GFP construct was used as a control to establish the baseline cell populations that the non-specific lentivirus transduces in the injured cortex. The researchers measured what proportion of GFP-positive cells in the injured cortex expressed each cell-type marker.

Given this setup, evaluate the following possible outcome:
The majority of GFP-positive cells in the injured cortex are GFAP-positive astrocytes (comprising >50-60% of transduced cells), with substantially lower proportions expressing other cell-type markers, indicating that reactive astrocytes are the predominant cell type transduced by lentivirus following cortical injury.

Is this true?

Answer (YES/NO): YES